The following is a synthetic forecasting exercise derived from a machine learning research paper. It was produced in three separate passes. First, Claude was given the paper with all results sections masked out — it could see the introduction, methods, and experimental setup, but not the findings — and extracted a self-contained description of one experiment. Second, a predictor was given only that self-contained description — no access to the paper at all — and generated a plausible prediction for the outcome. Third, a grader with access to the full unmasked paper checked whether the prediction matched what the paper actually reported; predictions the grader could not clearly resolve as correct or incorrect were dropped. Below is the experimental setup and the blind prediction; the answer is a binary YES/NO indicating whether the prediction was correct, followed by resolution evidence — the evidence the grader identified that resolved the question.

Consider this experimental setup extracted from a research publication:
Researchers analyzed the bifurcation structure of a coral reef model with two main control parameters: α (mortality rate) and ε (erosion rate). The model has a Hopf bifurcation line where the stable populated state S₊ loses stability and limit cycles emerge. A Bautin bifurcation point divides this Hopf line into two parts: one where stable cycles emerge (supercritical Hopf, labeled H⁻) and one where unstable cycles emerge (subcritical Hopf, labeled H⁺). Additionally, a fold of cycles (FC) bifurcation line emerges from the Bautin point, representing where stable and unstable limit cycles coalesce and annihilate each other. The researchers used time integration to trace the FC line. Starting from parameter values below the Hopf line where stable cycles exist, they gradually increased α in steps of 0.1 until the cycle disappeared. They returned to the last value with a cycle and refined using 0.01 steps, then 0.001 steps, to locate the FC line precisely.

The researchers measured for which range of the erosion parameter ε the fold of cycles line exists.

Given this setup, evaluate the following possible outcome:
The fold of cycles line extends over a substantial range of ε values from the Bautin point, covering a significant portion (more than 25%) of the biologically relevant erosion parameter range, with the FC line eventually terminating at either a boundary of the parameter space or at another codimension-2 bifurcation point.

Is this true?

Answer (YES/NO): NO